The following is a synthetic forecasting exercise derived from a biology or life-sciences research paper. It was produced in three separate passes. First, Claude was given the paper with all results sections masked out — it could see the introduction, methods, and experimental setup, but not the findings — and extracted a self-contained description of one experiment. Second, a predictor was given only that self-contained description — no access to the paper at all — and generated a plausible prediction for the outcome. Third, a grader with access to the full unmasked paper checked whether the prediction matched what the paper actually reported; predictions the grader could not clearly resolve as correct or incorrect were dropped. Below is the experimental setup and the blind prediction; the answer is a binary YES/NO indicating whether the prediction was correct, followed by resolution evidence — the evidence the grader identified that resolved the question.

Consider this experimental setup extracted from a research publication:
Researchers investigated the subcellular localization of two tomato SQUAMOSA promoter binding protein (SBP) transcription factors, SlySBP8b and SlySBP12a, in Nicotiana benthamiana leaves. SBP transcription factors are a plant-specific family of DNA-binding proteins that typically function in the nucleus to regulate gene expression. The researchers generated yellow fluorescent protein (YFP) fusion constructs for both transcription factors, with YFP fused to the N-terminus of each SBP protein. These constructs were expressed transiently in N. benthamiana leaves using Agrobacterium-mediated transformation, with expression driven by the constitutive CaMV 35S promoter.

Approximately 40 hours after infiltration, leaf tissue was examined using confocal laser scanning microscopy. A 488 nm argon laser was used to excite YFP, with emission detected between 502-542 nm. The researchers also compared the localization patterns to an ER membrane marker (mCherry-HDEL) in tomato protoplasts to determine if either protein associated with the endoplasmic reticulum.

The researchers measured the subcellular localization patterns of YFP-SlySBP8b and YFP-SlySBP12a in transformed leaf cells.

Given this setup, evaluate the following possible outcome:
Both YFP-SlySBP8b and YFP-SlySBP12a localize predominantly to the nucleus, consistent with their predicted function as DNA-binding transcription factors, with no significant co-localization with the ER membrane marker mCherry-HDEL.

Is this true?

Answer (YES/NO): NO